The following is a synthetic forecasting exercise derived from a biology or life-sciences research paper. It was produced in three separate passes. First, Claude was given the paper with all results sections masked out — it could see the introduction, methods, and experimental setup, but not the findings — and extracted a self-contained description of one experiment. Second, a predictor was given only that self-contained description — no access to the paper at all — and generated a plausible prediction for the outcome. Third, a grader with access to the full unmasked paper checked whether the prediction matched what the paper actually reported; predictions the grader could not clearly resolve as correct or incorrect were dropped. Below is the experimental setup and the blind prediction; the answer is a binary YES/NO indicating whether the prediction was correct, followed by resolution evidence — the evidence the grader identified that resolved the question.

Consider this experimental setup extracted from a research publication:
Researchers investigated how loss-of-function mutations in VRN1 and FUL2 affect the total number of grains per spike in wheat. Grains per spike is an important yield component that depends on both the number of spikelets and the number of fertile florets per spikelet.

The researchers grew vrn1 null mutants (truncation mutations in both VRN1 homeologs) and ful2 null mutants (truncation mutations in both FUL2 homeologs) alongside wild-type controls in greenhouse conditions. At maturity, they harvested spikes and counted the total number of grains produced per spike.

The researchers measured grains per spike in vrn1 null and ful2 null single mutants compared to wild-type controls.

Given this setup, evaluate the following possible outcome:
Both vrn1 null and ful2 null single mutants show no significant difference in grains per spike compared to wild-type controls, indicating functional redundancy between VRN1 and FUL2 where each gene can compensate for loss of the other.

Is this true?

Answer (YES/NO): NO